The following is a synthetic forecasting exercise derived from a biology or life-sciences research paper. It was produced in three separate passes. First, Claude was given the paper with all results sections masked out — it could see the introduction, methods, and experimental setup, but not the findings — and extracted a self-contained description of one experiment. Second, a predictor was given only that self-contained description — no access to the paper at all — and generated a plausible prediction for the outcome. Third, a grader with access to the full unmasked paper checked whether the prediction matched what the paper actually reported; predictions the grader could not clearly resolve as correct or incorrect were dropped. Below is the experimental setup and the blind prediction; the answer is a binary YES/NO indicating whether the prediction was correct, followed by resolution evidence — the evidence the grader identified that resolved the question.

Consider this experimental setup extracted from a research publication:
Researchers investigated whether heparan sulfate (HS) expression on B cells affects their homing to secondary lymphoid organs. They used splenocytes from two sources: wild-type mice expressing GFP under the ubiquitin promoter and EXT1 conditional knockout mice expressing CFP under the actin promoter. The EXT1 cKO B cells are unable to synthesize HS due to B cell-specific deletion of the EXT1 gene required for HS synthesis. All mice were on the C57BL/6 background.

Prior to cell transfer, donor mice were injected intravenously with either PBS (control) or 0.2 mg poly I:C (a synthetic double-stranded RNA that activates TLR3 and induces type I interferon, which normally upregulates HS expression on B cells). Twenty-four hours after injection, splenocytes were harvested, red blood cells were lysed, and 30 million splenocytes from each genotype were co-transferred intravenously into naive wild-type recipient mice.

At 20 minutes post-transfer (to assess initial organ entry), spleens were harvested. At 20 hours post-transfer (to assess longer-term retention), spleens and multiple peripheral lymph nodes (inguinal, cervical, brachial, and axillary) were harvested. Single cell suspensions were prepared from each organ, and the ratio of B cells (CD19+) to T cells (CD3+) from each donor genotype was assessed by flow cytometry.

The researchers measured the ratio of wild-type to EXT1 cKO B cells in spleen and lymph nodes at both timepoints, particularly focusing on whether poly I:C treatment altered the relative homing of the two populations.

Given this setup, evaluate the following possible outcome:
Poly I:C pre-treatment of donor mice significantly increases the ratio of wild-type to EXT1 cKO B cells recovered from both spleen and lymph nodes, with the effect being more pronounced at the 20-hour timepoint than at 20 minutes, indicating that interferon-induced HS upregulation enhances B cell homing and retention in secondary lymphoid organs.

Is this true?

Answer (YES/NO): NO